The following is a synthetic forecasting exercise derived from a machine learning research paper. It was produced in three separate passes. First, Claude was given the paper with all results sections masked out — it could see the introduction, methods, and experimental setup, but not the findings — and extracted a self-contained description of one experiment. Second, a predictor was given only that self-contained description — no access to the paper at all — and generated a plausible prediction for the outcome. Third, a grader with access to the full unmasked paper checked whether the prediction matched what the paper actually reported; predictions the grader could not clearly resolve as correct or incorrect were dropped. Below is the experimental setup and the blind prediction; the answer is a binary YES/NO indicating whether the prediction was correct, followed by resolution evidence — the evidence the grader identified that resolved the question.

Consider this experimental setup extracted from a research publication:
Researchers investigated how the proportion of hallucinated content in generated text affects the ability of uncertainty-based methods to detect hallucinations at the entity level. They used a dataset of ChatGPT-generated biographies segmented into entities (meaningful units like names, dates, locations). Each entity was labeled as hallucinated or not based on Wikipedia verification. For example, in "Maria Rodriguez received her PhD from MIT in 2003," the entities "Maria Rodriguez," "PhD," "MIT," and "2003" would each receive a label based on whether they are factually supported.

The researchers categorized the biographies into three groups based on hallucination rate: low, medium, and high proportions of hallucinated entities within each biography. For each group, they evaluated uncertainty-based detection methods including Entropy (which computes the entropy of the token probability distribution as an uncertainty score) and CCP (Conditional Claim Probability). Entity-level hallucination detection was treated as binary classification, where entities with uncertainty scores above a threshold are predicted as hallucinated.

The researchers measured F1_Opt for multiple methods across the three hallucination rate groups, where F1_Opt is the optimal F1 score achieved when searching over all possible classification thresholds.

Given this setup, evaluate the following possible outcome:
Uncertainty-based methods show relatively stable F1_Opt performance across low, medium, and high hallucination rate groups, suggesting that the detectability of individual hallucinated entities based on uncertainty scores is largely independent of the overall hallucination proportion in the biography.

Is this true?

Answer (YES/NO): NO